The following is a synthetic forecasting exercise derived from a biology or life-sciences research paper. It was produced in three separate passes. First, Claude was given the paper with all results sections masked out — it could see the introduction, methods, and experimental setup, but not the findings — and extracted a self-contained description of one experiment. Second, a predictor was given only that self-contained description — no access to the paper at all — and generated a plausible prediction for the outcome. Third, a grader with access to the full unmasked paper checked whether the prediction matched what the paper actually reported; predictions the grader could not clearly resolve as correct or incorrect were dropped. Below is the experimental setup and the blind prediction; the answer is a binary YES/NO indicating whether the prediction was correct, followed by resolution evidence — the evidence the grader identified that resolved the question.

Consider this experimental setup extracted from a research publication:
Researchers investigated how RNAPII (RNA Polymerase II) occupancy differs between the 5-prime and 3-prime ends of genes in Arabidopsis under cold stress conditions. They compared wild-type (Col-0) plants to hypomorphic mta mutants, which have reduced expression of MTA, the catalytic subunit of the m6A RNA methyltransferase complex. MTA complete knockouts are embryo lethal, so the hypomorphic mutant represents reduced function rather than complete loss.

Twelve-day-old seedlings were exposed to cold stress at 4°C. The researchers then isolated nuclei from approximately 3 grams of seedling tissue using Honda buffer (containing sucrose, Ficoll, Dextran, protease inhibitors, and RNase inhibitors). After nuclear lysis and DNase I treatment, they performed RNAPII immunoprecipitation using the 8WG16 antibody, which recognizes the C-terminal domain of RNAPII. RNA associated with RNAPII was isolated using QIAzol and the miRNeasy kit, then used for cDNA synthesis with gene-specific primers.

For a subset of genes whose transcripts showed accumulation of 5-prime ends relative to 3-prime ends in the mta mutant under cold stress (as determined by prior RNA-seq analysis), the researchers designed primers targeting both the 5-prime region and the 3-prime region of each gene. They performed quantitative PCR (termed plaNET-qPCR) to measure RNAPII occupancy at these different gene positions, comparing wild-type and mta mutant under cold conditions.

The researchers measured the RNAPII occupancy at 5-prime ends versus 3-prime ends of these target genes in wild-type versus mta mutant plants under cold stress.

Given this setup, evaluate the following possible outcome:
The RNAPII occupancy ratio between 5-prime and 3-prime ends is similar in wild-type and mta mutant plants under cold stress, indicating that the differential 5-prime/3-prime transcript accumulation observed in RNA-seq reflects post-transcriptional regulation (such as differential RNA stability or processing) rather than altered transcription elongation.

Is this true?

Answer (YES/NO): NO